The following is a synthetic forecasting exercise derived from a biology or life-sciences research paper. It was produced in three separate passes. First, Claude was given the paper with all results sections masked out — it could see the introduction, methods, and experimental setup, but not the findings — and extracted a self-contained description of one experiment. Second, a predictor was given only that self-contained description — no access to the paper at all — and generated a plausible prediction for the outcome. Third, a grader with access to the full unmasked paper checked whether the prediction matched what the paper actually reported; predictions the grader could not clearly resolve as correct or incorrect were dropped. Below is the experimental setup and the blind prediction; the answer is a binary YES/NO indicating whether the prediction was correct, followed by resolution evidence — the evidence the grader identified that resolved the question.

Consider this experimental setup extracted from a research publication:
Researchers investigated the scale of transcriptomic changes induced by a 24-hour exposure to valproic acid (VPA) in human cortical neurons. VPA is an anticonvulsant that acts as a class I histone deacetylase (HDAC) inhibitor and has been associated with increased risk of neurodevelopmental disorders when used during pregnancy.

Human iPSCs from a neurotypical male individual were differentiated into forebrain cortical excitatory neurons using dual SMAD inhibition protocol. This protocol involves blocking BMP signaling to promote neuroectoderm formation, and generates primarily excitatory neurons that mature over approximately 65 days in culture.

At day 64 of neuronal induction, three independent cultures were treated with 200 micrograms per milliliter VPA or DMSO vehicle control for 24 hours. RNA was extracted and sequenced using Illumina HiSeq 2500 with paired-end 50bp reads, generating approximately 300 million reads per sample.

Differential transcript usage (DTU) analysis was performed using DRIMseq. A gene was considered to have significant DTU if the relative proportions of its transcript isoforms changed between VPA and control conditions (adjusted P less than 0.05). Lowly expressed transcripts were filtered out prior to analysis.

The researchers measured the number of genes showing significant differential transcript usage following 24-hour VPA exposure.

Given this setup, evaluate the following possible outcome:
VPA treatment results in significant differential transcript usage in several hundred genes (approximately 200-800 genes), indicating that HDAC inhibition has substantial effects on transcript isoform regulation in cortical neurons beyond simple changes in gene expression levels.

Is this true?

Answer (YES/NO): NO